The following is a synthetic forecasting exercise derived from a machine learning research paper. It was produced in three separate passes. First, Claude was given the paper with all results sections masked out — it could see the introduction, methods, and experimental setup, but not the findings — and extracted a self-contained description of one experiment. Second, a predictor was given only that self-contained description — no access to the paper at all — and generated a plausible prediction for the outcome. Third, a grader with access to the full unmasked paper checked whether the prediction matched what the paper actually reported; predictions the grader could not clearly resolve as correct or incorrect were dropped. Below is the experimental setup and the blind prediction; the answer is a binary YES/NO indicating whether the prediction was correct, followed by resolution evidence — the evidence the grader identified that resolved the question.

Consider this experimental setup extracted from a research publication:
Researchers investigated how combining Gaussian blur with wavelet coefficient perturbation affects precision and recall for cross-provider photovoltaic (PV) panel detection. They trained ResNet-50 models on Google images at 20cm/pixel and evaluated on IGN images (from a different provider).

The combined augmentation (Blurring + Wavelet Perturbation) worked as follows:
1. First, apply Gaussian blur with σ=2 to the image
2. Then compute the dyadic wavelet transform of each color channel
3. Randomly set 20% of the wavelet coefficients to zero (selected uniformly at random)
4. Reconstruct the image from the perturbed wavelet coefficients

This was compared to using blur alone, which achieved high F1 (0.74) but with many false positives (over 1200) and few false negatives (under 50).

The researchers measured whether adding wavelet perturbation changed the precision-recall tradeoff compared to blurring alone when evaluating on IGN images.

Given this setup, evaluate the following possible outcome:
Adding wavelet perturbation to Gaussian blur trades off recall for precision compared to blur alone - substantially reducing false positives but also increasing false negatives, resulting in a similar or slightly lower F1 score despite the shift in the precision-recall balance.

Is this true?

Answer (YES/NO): NO